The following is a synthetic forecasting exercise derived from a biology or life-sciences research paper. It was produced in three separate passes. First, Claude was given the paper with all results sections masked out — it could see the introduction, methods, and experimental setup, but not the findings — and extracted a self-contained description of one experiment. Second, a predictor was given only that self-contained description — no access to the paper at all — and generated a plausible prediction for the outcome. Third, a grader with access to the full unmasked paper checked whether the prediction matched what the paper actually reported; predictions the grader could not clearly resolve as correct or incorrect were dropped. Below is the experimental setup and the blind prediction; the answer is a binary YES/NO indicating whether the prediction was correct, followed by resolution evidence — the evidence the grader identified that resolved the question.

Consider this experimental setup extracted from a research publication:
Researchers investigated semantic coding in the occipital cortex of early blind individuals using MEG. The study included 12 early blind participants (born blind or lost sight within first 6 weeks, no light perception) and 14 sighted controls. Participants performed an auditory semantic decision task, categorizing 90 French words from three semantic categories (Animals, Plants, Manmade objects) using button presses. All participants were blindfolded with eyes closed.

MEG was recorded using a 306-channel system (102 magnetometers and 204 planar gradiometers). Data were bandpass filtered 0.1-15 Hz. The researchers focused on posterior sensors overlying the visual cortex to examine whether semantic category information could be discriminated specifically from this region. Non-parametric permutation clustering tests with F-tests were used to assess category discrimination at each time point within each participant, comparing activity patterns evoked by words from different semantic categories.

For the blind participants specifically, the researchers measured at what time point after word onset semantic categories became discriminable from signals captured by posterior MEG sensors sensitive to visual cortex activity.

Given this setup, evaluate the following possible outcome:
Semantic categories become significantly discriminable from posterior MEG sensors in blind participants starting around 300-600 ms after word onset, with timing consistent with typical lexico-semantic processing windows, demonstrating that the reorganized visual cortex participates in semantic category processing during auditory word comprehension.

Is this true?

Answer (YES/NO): YES